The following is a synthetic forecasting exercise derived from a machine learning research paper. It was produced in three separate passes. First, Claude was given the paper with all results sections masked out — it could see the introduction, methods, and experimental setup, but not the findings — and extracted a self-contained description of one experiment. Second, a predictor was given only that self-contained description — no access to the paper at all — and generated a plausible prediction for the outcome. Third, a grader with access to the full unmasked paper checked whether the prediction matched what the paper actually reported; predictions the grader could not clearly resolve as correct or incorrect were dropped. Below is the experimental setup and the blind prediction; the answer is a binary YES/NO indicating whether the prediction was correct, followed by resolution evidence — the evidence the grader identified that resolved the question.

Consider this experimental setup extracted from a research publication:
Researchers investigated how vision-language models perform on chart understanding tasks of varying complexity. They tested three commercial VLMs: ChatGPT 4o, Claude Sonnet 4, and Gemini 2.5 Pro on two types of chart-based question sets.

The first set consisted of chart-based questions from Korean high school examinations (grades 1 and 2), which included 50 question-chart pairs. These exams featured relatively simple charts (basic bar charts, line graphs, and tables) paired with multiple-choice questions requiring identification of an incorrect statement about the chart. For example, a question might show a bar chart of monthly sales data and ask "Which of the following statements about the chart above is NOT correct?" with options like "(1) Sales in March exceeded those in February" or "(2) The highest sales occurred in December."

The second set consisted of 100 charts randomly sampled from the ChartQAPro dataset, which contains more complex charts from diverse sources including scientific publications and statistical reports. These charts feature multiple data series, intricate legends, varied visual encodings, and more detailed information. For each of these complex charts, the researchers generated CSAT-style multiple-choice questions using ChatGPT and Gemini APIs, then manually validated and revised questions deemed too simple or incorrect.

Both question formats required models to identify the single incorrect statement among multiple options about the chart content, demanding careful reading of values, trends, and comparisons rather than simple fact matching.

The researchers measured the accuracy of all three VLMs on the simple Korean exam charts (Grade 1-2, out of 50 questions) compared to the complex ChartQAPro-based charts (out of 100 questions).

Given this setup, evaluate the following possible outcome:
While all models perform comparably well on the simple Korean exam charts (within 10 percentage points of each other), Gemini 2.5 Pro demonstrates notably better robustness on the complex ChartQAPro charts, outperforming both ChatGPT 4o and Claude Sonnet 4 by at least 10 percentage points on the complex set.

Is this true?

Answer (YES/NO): YES